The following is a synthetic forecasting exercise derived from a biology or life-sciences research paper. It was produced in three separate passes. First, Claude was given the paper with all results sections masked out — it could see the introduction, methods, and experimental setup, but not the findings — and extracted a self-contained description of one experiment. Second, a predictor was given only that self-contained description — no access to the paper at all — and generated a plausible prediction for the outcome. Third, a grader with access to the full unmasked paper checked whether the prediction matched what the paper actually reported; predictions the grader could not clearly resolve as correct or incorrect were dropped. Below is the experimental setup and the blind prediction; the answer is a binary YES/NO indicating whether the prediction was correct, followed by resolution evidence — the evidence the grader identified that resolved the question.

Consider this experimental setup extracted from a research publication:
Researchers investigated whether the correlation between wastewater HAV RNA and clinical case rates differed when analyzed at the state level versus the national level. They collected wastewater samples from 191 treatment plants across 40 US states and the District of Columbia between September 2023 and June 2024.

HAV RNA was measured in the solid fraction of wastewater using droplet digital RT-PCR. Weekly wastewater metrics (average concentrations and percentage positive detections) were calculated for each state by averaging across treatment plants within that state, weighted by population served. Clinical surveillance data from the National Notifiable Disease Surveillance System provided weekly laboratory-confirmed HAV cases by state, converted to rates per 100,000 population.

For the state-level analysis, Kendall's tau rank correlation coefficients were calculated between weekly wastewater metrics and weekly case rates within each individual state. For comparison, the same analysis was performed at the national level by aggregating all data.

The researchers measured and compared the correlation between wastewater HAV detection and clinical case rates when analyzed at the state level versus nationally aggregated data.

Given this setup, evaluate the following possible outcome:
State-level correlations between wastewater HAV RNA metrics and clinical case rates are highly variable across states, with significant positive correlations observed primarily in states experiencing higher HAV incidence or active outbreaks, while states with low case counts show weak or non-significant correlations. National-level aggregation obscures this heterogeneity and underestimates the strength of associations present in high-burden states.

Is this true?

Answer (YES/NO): NO